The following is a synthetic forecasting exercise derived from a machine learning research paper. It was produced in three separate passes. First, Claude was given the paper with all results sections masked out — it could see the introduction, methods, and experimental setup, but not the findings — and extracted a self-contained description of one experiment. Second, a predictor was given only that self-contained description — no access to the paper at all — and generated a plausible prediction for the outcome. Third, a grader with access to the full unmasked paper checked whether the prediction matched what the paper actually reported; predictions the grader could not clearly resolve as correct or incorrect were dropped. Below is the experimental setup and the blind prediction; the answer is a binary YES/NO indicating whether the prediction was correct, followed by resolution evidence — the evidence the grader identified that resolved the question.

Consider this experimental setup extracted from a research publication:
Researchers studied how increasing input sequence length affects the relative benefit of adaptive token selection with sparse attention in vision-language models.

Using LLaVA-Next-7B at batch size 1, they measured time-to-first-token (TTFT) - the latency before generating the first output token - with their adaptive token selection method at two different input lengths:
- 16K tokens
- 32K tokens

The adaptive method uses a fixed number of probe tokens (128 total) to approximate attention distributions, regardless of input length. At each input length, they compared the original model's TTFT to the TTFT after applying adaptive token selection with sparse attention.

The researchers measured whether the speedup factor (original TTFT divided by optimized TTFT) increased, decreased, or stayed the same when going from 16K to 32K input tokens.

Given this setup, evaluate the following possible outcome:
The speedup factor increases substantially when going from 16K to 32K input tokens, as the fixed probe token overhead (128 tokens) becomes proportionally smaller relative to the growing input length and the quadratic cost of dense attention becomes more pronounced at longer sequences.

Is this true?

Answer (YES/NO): YES